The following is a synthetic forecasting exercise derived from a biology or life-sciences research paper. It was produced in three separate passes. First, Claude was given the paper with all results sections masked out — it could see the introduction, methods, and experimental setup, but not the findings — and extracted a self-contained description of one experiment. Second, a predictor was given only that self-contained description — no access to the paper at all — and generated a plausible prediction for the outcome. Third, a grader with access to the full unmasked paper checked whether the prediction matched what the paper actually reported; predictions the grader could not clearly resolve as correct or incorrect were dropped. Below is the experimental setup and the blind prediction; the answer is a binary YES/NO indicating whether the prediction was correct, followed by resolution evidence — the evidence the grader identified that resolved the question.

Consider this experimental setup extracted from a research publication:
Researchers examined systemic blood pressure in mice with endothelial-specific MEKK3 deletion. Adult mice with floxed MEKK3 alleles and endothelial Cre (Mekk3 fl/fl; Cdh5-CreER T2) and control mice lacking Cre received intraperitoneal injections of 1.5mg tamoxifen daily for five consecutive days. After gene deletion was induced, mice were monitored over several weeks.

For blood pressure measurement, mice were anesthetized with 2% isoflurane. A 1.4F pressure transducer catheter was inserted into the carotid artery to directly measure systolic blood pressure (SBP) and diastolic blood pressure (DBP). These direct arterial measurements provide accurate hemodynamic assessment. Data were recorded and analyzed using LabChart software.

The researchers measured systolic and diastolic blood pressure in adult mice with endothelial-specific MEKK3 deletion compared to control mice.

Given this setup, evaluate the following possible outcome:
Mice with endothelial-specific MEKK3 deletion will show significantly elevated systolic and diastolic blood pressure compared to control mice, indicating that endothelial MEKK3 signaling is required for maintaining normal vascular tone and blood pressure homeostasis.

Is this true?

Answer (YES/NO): YES